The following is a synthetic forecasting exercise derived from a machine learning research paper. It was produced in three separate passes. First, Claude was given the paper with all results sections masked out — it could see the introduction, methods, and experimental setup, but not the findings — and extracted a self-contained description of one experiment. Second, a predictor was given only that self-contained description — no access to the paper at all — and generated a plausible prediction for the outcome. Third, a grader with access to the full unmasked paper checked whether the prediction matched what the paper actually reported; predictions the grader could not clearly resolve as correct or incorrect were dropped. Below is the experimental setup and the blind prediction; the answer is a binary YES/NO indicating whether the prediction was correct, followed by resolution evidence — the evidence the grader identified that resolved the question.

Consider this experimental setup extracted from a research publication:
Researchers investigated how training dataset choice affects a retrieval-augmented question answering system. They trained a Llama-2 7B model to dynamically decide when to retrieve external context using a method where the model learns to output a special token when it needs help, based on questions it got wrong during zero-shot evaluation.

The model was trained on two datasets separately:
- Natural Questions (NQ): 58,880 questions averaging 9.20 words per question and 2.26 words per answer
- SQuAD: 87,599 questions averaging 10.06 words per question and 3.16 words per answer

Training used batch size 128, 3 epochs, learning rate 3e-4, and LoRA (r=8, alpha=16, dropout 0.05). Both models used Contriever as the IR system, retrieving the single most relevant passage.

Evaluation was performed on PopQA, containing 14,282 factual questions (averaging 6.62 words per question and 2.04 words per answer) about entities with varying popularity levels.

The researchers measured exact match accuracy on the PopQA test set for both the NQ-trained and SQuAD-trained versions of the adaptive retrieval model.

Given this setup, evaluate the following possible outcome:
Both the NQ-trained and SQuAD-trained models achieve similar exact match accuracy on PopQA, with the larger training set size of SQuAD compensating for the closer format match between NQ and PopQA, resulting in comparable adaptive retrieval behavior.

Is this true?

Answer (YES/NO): NO